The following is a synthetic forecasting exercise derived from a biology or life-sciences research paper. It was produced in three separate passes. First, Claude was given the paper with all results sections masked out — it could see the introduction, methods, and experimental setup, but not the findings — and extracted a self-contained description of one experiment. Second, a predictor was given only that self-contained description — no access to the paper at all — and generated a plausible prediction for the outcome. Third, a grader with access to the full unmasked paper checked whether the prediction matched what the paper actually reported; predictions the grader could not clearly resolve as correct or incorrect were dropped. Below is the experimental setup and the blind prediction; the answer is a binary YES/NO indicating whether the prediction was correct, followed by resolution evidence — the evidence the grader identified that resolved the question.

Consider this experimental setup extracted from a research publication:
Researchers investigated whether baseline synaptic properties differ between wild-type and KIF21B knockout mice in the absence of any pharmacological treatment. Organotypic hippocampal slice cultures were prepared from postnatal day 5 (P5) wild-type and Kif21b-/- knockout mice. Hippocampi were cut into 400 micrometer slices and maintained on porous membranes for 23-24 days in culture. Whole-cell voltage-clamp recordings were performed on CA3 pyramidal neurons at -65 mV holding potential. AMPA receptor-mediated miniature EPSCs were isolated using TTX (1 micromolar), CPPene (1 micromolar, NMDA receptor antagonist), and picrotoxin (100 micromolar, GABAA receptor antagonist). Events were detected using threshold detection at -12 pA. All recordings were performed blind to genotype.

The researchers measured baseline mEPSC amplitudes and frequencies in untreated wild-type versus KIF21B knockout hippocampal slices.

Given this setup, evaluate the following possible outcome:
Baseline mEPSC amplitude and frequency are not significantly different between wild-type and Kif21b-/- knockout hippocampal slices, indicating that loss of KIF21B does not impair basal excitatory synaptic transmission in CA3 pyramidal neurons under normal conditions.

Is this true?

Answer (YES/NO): NO